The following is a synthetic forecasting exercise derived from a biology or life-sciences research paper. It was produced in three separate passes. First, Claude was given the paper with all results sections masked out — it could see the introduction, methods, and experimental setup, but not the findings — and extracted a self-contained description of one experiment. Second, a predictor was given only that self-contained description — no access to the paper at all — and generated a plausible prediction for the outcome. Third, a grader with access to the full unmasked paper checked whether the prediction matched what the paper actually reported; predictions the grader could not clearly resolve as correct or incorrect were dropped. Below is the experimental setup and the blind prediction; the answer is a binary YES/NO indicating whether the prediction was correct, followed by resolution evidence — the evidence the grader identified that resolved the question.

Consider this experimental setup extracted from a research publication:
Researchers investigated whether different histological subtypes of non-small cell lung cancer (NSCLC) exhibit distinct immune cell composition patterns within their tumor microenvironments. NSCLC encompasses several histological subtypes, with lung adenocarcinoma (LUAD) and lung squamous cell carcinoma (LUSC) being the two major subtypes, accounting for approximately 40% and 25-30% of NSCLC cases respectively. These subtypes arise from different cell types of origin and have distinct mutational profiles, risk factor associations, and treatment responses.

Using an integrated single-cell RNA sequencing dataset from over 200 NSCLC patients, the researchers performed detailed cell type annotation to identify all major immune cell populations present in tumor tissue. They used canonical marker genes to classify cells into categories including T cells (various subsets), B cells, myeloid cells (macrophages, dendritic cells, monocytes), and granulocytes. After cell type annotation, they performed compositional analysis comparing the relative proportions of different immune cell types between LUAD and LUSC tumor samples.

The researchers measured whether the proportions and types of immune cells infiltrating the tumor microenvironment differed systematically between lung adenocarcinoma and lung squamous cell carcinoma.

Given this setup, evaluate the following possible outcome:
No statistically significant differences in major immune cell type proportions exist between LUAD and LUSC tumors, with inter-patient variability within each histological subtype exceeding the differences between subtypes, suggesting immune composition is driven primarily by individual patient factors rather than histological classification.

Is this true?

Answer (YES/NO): NO